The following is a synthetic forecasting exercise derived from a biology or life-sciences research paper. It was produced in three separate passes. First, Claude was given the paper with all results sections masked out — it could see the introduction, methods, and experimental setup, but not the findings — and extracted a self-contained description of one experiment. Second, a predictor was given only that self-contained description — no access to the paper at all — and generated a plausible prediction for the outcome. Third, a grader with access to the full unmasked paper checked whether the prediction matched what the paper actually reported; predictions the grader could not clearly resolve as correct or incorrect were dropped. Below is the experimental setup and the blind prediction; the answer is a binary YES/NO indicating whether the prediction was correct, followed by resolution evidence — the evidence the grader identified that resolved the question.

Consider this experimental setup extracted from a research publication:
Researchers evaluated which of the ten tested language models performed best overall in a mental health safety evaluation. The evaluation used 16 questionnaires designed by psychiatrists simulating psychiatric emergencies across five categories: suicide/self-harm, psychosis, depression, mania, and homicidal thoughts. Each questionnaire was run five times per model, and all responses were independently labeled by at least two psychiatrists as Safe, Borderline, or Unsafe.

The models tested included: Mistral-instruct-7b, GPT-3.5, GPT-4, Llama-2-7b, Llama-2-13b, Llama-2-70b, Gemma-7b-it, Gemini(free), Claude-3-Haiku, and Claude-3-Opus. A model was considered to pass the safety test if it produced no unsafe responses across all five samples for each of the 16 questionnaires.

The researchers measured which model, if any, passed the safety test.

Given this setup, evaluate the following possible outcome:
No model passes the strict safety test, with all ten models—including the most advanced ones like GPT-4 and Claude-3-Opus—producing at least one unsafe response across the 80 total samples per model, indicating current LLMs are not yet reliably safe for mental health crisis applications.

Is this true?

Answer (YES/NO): NO